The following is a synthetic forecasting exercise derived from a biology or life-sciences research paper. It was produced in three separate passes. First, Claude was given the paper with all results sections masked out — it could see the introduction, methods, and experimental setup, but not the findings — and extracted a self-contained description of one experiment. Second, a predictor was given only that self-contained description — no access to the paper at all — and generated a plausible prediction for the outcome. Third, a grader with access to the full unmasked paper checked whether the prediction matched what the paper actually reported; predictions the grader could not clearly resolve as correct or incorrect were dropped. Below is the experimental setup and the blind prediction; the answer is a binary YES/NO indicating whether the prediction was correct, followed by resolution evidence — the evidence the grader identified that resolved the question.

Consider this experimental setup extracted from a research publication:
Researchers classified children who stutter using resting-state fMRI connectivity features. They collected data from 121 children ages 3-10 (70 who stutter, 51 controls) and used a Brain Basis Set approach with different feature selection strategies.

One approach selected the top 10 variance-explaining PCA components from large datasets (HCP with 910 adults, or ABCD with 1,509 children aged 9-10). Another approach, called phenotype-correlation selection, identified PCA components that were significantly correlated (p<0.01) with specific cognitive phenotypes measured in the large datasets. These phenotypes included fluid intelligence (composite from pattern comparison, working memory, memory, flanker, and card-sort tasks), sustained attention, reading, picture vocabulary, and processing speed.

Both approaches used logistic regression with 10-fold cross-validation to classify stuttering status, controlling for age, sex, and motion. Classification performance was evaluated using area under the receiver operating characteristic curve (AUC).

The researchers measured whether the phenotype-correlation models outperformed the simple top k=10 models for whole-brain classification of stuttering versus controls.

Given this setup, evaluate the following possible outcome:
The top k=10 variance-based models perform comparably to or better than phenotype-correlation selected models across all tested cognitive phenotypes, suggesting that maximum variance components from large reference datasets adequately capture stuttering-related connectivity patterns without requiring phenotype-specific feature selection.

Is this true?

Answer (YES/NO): NO